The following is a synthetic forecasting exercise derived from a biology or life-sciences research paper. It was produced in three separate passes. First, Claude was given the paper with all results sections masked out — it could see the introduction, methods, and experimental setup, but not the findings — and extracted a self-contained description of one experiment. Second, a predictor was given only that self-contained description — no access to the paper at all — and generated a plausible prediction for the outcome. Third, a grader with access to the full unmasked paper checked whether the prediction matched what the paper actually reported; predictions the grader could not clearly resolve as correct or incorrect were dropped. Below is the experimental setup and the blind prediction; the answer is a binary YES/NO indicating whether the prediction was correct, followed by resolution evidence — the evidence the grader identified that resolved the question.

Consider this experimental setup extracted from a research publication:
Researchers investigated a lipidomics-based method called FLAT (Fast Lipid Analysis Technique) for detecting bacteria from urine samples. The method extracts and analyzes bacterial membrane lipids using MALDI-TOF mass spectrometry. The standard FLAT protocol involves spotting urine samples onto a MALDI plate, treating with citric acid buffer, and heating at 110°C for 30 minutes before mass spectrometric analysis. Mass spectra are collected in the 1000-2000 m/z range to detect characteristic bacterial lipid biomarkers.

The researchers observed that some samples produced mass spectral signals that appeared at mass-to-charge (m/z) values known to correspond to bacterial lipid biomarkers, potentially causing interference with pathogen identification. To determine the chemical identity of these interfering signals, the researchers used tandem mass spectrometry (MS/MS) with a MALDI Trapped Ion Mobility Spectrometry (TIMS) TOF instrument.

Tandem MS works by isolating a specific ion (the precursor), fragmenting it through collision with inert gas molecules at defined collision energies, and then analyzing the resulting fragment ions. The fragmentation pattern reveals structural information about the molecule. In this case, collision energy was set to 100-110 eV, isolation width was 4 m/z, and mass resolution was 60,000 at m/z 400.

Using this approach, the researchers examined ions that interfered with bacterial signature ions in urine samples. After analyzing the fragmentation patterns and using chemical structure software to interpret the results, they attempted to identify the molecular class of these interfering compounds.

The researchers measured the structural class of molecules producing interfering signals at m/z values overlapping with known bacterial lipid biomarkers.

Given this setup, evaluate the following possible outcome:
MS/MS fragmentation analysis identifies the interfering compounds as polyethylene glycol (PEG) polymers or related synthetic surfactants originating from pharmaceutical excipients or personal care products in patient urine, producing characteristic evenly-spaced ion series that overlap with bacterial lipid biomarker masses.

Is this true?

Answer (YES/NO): NO